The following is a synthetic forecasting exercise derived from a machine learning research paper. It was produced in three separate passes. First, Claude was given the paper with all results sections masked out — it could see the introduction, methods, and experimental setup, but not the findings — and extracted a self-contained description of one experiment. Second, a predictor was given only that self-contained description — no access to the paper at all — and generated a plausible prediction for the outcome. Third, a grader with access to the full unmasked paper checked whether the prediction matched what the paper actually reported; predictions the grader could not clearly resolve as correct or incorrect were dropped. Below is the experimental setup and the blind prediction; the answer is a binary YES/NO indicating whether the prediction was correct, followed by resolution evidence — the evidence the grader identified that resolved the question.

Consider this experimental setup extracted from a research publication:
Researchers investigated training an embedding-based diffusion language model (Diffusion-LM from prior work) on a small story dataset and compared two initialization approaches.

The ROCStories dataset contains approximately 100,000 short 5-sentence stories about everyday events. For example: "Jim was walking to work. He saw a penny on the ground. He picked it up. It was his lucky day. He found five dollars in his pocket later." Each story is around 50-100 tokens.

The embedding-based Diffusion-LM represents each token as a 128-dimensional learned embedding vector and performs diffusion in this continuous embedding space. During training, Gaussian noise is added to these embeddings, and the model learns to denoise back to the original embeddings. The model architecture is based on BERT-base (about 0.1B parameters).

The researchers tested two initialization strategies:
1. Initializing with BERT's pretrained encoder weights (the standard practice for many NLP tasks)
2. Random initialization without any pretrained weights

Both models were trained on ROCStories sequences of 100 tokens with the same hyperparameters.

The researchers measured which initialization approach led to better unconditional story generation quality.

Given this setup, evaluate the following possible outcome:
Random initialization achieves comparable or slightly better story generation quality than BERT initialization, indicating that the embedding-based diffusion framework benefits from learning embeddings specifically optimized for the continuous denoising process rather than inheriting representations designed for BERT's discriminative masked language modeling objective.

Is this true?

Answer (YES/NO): NO